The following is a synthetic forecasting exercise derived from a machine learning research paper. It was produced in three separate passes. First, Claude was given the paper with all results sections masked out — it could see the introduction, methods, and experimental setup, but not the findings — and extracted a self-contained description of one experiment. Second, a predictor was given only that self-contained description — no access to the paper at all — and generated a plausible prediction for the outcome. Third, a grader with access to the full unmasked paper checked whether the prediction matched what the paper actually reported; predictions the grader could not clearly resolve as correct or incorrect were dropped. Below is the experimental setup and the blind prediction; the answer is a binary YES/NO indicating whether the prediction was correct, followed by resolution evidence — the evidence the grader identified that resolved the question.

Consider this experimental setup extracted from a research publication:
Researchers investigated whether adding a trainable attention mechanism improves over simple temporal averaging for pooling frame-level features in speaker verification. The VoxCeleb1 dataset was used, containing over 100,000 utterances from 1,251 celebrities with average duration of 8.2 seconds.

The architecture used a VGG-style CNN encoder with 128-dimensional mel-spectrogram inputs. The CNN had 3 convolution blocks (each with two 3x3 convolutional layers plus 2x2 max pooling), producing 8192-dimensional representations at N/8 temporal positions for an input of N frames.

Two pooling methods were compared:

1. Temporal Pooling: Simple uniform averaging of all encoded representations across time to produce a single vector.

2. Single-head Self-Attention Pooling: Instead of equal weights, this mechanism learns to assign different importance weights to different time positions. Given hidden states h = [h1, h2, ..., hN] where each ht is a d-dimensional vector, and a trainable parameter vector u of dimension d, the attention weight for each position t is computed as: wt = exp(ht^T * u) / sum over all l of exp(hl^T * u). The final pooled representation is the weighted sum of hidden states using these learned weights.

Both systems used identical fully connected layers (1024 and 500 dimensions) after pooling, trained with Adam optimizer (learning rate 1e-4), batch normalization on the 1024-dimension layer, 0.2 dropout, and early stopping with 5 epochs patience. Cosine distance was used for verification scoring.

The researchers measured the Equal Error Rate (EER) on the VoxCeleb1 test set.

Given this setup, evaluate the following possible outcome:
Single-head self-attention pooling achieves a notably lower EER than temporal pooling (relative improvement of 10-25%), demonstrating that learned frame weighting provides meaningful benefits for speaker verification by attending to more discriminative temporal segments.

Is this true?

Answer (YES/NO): NO